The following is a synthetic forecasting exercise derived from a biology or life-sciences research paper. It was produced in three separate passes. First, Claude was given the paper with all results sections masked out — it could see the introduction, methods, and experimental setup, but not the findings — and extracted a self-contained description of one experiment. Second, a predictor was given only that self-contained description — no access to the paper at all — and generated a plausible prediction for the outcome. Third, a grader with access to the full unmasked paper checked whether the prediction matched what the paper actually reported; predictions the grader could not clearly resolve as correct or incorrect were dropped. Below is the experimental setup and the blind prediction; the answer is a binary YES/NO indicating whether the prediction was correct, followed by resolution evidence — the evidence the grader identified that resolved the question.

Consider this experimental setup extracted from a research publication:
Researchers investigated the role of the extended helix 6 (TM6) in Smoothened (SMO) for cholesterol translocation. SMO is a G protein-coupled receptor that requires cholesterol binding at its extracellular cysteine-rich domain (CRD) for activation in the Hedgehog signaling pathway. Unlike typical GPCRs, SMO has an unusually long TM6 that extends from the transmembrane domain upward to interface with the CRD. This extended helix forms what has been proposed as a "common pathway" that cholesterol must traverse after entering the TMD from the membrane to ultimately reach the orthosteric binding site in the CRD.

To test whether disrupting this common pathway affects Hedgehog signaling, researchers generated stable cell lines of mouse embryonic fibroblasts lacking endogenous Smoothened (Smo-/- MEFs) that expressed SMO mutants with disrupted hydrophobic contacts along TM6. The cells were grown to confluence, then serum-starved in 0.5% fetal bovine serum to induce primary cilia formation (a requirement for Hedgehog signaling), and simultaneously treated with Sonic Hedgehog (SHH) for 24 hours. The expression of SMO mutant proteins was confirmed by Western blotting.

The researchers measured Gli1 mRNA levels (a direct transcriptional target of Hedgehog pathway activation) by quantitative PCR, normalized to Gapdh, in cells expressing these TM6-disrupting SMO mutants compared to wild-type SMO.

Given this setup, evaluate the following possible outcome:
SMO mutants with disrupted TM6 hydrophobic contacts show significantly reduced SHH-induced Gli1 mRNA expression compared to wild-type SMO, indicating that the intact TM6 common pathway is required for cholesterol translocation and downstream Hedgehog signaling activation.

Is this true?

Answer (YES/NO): YES